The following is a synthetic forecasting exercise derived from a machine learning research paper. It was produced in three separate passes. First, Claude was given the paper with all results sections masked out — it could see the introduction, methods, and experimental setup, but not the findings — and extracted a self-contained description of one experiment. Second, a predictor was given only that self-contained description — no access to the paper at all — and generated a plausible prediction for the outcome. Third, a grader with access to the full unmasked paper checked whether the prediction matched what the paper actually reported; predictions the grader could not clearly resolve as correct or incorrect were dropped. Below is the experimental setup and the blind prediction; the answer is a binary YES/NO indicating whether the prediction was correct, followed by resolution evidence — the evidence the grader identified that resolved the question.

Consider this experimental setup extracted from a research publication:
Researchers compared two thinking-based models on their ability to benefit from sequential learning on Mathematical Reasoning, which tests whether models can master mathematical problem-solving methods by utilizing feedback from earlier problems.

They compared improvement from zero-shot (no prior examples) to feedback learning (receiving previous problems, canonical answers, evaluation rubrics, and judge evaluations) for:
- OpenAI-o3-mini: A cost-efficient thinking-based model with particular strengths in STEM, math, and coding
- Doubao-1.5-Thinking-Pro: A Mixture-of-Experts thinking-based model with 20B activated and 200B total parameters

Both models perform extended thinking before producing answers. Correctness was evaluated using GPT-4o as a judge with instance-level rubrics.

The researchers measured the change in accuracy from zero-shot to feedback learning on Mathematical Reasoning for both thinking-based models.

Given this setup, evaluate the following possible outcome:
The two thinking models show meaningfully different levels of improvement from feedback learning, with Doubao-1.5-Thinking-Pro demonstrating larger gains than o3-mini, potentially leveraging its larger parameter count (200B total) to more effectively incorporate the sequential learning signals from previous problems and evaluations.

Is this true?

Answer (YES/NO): NO